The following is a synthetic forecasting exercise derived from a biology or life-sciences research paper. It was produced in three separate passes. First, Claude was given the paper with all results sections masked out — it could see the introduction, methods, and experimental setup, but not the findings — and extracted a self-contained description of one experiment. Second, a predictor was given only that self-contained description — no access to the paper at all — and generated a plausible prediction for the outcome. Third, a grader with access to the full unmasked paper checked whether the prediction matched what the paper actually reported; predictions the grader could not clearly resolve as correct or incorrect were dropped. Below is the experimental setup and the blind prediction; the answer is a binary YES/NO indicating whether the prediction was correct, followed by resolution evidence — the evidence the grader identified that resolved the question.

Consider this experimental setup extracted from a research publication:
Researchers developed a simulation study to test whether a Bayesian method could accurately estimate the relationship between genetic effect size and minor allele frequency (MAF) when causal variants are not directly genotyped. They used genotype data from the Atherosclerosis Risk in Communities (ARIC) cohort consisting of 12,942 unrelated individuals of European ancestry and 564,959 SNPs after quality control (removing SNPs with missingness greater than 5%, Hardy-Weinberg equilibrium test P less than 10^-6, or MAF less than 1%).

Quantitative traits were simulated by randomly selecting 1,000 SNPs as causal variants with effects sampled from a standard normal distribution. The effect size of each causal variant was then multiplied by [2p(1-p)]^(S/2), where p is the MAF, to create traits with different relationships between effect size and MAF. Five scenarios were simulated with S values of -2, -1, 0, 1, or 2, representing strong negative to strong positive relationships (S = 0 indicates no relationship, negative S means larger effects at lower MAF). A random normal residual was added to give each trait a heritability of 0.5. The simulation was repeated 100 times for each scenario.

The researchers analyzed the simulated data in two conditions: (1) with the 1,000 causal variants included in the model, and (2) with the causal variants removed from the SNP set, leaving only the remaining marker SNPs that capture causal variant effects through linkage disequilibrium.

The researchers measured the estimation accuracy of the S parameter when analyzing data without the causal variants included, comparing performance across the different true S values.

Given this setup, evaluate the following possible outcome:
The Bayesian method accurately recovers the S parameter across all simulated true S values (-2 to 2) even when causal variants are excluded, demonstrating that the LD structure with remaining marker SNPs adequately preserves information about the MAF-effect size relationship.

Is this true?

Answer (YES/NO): NO